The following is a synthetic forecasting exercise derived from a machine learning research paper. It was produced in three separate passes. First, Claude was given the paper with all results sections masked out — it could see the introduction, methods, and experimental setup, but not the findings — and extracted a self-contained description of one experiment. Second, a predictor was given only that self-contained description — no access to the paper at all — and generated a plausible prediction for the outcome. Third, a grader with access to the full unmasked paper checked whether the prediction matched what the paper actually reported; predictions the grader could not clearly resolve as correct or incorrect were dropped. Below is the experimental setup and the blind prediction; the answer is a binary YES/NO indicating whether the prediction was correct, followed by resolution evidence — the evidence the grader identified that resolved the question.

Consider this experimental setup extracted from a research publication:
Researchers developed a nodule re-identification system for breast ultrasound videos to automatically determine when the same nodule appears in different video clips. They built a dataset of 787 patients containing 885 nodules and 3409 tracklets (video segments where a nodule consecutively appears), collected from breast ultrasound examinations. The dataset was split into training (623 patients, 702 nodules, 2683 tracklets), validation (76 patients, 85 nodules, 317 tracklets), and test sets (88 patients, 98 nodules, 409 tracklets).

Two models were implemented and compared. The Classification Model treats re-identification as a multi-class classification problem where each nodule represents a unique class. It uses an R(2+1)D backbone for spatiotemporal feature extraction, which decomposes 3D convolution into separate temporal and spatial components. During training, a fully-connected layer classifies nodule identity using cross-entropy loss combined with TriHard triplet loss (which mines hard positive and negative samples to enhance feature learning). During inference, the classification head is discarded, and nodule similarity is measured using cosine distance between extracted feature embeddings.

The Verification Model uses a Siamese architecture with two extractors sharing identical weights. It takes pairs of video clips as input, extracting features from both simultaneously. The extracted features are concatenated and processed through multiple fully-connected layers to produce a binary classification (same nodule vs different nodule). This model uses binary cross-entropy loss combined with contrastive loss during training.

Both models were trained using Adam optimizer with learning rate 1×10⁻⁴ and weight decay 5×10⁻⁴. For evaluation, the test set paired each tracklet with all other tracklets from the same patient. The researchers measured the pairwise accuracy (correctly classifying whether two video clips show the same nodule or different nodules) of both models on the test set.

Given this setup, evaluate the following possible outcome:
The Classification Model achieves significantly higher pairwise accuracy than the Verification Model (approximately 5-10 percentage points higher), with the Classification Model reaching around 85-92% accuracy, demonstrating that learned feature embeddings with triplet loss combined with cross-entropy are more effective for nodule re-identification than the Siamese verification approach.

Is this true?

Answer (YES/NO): YES